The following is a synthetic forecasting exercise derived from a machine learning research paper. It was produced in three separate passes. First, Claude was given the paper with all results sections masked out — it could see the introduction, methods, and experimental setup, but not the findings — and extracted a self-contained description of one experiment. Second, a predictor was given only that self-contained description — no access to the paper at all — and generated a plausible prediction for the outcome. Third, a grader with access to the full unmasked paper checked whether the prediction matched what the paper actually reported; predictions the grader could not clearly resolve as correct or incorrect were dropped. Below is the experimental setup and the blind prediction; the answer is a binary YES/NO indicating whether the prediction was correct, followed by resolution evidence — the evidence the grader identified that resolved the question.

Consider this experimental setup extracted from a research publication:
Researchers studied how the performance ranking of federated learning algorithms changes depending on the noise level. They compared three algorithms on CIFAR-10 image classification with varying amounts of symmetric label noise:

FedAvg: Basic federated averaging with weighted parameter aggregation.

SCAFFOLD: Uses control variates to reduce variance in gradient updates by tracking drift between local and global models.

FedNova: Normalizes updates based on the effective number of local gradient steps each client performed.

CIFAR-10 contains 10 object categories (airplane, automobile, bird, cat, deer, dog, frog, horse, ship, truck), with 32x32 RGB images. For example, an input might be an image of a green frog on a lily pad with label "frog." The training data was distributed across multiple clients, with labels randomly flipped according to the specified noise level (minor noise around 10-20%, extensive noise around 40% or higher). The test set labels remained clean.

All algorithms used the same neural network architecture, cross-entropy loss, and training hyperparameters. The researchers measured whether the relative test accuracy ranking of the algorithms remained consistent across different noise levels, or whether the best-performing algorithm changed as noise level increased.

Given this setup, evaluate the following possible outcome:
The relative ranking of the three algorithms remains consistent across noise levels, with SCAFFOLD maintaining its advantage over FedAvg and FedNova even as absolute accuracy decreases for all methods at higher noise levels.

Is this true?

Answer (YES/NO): NO